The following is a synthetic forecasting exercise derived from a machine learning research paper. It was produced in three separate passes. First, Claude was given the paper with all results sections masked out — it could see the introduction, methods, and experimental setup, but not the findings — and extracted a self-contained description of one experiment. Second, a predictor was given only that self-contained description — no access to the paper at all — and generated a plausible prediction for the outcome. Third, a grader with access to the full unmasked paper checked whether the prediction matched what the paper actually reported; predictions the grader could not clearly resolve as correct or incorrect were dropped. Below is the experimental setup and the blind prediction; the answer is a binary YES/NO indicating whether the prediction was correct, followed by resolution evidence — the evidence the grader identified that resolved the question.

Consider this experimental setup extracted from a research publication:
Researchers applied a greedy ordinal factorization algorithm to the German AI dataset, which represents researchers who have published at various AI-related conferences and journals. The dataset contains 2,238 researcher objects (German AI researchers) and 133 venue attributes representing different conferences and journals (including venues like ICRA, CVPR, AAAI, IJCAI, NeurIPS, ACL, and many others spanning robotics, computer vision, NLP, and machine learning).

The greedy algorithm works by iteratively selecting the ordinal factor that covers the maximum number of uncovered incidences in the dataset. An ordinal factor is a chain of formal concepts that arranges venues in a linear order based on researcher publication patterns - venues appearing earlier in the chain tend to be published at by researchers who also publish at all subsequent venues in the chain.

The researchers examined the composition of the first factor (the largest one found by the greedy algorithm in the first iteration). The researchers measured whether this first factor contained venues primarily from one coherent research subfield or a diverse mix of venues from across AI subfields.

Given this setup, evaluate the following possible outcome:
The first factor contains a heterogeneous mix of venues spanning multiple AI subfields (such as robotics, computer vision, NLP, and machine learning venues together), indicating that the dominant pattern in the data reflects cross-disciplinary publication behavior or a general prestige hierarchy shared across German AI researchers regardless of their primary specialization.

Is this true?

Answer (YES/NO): NO